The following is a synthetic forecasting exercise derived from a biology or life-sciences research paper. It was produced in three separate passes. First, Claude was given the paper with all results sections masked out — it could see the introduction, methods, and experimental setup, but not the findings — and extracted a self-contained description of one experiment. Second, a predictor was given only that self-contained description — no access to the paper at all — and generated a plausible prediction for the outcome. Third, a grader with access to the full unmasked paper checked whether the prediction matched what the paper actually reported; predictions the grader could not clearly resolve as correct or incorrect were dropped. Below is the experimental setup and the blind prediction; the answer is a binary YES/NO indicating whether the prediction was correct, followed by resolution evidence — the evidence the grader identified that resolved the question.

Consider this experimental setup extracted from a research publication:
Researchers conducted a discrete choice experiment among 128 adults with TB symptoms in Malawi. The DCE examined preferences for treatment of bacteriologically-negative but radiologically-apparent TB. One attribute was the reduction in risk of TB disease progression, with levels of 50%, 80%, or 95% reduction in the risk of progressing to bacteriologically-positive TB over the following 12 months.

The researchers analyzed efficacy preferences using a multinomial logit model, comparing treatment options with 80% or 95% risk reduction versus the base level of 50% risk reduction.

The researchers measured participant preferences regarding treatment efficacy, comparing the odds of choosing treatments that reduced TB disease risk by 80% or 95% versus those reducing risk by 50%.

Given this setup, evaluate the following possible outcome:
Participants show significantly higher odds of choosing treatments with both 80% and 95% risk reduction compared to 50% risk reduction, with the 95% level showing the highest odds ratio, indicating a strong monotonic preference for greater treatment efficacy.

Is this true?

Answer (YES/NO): NO